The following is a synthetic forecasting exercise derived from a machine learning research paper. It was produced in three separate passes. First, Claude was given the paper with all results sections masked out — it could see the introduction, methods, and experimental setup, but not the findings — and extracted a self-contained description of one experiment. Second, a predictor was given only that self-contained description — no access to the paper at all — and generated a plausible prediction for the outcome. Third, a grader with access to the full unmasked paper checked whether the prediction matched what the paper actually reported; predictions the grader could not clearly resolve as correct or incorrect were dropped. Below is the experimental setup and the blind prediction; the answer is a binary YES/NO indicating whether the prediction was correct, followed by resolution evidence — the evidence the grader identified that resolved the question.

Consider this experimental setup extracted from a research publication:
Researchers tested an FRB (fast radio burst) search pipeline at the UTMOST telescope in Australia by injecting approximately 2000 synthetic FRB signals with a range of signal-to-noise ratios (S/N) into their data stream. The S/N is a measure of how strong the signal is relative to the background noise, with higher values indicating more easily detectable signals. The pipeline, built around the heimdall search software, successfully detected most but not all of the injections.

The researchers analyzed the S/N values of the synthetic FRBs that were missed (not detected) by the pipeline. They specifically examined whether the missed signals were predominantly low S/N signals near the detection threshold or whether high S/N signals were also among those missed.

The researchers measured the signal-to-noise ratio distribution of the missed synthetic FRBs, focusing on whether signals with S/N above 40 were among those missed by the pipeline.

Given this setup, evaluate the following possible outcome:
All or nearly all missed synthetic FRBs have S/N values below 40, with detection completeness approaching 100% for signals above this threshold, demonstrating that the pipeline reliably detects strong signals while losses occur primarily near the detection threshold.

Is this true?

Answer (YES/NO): YES